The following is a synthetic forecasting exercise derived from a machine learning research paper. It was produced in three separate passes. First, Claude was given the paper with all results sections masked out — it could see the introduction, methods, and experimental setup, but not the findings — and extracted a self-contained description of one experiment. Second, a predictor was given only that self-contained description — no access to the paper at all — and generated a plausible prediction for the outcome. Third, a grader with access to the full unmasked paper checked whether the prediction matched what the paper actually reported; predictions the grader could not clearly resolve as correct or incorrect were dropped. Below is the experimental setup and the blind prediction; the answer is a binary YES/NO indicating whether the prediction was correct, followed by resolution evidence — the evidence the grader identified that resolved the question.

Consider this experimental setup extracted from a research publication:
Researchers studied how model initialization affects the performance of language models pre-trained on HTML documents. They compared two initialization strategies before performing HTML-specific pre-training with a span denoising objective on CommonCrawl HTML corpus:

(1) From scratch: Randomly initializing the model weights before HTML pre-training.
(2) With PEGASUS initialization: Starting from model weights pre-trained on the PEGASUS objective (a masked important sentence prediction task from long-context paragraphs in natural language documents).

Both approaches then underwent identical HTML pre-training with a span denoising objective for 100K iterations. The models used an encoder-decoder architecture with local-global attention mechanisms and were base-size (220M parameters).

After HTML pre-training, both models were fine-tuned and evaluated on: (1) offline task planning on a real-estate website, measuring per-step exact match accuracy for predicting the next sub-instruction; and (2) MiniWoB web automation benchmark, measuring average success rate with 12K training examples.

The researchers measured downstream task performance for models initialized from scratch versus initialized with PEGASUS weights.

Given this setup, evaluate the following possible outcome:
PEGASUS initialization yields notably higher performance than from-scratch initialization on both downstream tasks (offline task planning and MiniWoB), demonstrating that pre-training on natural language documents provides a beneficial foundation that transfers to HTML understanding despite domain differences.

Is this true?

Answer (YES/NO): YES